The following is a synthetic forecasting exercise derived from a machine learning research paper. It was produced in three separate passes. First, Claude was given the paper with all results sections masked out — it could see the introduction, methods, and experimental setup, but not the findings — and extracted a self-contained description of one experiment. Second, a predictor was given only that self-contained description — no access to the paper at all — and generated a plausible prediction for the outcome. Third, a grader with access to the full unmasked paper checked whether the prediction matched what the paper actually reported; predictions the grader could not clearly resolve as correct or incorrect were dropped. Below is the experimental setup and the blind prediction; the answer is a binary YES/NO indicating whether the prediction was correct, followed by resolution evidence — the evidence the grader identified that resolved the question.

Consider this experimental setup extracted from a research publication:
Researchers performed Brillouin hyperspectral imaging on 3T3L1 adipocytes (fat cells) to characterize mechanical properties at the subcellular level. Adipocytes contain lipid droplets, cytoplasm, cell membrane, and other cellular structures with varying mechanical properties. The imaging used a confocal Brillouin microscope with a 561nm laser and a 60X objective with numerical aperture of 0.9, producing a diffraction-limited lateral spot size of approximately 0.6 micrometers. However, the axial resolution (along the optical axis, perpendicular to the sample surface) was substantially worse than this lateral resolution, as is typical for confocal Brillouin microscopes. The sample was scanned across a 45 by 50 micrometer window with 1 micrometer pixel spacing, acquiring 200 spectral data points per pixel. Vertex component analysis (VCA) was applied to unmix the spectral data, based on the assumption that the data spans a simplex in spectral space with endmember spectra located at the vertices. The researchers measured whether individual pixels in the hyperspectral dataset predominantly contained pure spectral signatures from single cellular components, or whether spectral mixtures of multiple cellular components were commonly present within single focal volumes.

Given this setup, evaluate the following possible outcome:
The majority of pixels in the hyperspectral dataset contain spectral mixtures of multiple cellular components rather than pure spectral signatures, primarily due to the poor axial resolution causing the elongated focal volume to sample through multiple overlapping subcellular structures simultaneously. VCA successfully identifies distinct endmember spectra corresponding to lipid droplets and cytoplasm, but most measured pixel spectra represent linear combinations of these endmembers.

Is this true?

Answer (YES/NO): YES